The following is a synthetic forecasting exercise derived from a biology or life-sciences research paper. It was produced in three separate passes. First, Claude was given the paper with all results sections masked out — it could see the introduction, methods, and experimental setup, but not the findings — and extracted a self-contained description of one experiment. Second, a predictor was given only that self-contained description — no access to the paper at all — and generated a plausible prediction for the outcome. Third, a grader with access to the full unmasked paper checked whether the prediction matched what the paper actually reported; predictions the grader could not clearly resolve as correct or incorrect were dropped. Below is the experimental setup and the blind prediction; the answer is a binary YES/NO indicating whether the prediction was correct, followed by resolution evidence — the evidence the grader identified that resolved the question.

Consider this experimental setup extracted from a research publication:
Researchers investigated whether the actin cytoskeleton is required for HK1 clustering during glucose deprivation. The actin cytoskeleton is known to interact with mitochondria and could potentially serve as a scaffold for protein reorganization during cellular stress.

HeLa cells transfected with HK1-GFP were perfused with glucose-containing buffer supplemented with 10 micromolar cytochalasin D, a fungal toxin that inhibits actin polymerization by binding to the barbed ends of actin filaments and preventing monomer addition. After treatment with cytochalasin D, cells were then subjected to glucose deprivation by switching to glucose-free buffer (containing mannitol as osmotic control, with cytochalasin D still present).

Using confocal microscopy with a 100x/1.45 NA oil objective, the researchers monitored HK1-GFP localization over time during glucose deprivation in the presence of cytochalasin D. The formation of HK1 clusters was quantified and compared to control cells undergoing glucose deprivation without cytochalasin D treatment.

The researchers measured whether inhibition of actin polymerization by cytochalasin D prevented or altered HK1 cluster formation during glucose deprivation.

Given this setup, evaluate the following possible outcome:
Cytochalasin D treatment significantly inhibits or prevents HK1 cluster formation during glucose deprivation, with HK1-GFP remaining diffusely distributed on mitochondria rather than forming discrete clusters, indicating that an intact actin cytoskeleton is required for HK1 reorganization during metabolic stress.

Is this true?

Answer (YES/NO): NO